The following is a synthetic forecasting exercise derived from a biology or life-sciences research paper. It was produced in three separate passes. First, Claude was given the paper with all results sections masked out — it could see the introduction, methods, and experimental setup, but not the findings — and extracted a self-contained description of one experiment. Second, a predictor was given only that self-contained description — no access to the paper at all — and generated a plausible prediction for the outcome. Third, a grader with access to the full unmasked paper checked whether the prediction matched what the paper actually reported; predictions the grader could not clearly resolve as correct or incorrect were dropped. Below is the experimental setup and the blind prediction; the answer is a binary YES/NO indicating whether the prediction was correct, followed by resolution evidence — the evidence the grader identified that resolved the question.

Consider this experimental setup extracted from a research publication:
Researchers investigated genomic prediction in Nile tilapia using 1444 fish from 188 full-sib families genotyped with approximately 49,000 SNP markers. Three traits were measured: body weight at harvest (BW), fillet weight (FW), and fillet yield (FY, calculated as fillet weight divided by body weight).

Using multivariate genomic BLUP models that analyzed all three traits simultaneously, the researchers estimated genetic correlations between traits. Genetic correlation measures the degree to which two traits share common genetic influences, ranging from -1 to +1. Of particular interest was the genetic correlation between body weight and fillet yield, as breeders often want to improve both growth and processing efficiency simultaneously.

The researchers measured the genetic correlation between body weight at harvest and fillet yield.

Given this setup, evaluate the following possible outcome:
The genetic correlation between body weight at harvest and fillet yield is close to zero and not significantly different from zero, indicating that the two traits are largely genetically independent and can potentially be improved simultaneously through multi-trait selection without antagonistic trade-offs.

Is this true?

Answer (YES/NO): YES